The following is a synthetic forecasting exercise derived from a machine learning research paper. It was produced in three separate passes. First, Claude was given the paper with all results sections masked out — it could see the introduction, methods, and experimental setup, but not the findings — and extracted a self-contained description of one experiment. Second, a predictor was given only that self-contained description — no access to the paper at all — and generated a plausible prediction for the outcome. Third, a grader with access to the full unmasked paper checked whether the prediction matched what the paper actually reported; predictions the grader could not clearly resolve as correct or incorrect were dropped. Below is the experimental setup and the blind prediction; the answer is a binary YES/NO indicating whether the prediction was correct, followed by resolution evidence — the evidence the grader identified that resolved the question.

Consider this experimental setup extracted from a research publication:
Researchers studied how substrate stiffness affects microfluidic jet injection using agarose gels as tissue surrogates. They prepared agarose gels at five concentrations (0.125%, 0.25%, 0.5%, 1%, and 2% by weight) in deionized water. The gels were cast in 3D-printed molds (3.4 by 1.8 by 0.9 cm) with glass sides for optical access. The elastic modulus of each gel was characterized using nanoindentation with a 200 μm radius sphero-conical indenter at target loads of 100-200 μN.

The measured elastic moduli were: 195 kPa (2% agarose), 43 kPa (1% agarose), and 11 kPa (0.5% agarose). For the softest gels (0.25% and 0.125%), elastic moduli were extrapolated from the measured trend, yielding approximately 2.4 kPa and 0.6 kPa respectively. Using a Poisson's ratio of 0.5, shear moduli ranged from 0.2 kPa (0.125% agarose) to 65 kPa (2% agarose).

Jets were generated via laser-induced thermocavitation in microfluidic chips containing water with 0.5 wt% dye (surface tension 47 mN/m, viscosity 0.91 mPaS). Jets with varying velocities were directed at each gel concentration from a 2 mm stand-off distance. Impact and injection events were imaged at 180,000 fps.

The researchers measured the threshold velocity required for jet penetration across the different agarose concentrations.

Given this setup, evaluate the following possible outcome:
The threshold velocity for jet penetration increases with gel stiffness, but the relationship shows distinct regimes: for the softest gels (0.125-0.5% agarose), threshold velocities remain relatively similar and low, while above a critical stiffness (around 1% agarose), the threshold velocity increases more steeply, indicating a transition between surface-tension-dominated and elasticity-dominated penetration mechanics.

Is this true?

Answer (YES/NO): NO